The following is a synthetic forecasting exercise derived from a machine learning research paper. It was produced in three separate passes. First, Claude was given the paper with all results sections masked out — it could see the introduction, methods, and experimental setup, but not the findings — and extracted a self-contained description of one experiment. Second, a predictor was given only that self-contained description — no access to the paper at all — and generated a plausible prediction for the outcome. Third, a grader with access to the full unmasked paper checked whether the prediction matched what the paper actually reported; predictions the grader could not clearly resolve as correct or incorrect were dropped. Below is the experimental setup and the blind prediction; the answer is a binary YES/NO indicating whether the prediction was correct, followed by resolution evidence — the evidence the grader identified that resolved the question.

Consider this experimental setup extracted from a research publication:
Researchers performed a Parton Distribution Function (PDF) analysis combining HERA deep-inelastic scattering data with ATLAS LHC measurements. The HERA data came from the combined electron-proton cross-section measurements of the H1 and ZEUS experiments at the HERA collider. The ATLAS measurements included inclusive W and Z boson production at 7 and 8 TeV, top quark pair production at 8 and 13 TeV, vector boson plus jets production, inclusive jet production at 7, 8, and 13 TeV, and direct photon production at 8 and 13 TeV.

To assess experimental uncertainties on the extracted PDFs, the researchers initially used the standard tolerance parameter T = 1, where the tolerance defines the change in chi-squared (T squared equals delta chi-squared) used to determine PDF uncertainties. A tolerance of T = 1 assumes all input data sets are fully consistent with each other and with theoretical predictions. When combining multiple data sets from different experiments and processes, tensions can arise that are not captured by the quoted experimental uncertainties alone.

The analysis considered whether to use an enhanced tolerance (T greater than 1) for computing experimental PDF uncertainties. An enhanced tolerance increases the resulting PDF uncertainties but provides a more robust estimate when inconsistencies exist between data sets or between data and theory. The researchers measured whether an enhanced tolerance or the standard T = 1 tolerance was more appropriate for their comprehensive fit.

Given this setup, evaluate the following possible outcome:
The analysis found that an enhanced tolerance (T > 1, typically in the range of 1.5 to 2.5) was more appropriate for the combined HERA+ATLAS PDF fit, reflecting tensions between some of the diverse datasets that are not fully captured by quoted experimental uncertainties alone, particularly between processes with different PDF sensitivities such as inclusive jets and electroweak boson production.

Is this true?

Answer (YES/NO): NO